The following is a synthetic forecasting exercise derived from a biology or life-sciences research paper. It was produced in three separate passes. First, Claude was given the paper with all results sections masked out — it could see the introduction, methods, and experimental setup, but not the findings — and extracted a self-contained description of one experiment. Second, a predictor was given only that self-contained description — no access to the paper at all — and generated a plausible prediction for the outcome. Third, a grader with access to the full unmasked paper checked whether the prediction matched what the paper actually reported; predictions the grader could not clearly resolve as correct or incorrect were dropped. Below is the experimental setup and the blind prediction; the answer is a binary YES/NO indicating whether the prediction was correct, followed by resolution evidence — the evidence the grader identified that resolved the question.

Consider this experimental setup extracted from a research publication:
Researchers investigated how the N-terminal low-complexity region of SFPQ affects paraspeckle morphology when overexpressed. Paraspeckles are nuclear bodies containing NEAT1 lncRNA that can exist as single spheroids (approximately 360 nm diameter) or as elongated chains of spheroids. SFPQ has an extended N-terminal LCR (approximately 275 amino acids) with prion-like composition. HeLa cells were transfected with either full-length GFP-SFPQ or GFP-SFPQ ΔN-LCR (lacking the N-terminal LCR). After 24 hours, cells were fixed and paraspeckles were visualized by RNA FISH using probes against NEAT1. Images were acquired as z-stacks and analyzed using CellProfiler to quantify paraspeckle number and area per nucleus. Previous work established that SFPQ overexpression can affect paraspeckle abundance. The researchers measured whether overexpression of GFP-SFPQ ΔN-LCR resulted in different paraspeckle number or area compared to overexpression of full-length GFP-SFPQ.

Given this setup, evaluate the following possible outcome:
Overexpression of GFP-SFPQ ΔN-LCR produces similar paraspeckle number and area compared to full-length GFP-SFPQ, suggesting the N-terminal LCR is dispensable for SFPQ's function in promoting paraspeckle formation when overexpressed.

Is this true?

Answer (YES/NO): NO